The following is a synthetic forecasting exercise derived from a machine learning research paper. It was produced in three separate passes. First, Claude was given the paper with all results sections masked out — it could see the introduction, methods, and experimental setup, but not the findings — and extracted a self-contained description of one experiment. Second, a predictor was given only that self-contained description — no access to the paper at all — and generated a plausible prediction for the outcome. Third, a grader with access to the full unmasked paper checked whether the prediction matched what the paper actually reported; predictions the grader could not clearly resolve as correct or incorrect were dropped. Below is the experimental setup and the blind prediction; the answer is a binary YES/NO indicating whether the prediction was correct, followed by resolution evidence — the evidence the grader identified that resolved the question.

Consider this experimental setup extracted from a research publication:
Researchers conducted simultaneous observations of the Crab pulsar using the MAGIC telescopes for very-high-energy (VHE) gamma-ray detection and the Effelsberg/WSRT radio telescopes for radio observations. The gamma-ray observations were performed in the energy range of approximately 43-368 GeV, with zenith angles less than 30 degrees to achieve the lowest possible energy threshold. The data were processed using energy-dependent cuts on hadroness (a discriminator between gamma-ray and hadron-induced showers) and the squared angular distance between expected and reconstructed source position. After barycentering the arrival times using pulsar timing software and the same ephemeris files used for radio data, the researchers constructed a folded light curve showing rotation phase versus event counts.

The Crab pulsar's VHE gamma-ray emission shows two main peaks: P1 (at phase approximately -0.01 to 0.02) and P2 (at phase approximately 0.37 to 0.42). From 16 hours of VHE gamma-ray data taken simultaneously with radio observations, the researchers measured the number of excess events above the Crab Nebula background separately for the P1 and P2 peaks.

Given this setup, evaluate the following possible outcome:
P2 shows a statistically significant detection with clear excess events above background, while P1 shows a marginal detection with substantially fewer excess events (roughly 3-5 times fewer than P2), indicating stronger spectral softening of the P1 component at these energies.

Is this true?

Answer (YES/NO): NO